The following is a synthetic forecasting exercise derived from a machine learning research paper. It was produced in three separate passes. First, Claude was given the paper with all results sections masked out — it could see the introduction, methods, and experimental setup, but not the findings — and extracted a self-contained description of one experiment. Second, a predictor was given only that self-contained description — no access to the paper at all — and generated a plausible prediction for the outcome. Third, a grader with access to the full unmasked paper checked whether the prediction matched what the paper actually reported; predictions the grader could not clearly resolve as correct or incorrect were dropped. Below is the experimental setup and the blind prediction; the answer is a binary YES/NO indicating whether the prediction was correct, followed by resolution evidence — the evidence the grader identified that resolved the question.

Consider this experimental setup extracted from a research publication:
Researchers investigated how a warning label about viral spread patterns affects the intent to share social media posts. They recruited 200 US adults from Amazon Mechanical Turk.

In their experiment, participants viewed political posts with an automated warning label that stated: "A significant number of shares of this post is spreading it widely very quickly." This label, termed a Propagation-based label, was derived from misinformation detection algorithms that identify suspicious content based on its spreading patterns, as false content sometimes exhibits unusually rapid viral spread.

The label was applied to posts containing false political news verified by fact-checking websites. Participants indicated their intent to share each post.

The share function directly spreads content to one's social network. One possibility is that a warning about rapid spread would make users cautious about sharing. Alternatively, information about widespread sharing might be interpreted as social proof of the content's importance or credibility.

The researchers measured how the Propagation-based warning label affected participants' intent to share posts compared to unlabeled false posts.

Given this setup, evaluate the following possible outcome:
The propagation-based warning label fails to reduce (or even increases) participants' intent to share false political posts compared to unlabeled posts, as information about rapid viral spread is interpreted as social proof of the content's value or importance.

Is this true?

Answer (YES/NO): YES